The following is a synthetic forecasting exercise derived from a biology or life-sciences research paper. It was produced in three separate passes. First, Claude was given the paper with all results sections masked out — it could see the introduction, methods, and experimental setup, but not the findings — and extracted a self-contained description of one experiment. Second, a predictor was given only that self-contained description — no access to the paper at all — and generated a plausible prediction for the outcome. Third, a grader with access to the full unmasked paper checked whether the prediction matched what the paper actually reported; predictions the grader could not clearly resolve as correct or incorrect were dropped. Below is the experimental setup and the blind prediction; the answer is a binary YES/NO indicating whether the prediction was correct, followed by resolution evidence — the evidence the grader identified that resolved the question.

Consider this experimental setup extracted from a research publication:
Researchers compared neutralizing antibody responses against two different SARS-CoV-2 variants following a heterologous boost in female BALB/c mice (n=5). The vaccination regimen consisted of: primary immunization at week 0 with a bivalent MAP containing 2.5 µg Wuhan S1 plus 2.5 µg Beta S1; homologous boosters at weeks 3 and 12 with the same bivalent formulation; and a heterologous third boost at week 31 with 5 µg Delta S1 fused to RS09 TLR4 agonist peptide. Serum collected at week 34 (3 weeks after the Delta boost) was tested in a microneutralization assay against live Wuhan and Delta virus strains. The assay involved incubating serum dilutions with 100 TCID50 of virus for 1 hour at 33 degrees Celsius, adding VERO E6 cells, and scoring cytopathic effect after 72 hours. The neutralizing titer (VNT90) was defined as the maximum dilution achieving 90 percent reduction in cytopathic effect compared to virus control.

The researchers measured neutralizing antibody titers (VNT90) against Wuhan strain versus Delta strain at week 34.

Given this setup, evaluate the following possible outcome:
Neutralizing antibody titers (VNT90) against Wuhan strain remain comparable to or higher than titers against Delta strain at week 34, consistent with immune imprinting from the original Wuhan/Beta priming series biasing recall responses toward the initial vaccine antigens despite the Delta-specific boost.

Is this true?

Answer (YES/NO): NO